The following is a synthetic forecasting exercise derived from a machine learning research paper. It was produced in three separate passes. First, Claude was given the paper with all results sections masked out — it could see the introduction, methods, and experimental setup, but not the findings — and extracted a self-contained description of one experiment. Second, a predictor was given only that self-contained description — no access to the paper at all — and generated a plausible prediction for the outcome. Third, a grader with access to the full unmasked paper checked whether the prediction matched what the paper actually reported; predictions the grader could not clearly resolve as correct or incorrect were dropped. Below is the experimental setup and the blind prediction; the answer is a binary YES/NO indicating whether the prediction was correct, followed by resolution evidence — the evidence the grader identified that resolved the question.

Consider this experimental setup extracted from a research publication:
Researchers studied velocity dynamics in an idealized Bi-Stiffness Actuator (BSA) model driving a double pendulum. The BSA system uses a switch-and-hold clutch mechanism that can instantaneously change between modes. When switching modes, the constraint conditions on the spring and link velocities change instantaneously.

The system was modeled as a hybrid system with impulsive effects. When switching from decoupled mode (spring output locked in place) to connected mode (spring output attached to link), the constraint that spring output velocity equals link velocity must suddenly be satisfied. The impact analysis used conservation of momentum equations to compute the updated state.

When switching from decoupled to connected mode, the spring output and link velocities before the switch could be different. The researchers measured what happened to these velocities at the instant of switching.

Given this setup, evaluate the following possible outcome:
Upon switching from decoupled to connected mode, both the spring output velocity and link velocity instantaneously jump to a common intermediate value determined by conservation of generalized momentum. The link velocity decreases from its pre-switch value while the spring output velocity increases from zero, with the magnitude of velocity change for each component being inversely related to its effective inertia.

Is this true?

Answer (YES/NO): YES